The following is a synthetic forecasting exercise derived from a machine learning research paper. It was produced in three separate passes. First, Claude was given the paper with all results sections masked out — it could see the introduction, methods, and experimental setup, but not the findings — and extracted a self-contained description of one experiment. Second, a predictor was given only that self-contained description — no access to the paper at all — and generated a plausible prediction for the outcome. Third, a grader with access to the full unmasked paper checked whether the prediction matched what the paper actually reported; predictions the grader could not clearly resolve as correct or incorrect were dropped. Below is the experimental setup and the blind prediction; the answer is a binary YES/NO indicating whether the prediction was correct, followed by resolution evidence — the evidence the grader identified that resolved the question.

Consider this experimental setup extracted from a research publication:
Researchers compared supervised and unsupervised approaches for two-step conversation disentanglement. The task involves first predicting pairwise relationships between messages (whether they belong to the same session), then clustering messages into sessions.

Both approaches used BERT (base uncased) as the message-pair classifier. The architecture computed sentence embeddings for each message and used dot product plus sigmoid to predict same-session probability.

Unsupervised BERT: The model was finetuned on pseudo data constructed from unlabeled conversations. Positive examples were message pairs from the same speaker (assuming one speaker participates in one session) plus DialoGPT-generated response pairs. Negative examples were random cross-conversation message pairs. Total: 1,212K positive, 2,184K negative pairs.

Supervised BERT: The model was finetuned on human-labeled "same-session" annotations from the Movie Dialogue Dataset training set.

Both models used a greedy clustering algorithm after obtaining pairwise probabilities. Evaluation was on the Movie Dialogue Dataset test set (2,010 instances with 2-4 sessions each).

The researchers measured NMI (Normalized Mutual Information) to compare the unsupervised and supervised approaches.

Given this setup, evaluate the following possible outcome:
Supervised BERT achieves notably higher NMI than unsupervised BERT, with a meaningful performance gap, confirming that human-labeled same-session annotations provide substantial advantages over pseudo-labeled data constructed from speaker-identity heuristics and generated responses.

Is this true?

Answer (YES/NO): NO